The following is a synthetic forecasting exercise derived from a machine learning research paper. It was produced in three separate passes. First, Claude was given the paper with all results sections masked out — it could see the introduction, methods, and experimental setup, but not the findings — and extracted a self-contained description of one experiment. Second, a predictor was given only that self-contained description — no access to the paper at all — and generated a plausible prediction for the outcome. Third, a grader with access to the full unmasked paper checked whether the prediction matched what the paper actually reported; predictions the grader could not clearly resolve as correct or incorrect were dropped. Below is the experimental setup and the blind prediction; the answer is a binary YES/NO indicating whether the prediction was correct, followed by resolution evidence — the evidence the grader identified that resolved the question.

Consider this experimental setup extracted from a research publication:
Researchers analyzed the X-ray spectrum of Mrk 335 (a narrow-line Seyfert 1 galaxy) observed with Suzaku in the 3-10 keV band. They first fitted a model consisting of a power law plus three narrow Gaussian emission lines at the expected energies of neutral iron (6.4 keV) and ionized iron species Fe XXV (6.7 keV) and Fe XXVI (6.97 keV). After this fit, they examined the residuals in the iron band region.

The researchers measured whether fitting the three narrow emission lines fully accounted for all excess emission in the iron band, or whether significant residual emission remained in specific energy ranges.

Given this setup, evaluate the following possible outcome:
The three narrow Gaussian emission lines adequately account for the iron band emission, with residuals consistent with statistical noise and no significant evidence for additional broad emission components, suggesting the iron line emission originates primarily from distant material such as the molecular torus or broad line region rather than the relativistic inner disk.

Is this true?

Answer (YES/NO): NO